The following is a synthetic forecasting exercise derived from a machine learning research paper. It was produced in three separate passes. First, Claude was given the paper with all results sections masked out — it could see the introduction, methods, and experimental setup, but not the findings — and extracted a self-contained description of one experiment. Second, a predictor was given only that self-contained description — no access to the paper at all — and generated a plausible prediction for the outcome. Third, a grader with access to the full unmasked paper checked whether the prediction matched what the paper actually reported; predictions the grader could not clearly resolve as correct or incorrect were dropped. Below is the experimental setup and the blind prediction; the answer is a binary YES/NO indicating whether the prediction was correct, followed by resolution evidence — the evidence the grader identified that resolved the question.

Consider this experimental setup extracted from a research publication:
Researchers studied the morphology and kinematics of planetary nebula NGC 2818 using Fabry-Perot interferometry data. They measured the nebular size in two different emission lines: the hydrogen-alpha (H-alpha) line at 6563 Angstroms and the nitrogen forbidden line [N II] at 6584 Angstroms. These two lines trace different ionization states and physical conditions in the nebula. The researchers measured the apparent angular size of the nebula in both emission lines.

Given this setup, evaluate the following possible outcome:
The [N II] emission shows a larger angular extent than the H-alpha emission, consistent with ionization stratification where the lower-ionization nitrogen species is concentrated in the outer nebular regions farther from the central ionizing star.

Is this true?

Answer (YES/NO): YES